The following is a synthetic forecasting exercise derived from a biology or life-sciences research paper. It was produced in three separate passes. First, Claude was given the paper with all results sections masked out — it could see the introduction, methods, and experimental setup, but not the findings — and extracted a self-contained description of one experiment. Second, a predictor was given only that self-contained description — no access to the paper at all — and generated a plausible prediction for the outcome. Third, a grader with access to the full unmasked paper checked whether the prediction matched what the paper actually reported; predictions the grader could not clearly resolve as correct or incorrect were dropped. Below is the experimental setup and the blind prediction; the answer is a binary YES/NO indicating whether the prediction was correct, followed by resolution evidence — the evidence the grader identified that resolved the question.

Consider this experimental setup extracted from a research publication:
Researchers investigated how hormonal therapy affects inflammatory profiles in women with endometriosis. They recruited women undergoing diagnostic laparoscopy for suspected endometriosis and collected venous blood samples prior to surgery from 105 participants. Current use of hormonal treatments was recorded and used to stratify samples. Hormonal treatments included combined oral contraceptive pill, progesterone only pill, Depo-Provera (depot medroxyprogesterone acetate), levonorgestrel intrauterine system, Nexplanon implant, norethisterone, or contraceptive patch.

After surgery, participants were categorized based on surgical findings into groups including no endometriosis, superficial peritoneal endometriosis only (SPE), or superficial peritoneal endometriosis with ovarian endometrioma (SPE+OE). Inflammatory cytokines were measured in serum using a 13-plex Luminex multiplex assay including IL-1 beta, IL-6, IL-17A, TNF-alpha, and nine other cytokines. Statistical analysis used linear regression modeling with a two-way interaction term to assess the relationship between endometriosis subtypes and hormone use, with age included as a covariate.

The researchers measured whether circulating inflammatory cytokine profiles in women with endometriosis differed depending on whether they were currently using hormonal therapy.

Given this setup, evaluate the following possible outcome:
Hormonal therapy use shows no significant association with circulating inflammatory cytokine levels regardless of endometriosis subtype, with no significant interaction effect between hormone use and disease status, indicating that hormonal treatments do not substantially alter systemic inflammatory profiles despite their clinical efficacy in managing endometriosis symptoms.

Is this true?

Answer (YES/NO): NO